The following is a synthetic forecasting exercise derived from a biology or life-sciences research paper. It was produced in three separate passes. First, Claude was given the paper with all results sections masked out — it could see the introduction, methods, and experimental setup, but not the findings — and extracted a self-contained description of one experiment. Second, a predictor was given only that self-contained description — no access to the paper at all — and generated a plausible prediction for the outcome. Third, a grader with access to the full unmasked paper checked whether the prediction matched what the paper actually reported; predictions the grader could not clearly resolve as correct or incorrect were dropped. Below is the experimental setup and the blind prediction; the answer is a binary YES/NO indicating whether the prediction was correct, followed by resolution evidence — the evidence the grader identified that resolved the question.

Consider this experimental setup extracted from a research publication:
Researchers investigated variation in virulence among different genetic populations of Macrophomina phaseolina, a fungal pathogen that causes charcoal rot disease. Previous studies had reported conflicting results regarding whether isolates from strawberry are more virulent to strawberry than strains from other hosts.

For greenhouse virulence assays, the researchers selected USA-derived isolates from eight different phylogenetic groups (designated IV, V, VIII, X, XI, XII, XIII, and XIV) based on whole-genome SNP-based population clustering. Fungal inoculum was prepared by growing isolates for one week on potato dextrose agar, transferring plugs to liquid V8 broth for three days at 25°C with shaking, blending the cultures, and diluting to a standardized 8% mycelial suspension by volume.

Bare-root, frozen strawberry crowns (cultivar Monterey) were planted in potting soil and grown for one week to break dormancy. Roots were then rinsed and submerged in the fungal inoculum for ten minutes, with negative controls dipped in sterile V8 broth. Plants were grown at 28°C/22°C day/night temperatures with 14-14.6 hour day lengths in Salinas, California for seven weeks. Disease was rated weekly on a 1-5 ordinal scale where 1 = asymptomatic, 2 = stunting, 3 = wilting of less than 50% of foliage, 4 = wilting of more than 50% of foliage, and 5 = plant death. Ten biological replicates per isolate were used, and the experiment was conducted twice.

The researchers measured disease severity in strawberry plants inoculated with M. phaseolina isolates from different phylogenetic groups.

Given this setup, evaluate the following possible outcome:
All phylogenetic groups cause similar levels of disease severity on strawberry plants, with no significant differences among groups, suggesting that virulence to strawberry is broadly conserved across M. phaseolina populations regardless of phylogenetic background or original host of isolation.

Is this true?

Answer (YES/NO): NO